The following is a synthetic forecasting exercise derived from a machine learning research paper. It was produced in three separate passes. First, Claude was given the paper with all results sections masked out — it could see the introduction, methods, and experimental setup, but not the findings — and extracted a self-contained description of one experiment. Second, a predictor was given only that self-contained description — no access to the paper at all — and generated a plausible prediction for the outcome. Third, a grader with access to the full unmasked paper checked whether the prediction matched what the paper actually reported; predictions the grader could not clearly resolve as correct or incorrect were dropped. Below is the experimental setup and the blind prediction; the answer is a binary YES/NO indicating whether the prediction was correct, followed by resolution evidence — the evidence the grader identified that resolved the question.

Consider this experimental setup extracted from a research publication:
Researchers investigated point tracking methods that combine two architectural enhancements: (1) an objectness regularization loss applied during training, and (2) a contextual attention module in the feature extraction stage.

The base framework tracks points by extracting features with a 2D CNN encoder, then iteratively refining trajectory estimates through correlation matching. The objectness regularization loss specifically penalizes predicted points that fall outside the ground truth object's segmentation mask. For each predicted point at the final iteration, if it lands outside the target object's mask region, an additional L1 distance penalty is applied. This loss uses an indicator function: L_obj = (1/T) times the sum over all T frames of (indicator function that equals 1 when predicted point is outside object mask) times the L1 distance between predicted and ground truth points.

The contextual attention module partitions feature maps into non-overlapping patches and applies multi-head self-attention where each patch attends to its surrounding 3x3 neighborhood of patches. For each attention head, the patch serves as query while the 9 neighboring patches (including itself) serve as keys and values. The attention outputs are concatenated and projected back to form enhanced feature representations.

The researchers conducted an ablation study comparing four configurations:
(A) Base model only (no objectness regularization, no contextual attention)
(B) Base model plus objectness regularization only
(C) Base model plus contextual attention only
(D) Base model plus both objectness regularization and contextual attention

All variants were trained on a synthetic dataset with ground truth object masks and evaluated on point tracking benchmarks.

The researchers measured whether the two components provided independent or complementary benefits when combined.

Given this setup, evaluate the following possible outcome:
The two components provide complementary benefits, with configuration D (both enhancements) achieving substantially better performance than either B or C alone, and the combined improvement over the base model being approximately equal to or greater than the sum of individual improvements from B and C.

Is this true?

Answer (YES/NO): YES